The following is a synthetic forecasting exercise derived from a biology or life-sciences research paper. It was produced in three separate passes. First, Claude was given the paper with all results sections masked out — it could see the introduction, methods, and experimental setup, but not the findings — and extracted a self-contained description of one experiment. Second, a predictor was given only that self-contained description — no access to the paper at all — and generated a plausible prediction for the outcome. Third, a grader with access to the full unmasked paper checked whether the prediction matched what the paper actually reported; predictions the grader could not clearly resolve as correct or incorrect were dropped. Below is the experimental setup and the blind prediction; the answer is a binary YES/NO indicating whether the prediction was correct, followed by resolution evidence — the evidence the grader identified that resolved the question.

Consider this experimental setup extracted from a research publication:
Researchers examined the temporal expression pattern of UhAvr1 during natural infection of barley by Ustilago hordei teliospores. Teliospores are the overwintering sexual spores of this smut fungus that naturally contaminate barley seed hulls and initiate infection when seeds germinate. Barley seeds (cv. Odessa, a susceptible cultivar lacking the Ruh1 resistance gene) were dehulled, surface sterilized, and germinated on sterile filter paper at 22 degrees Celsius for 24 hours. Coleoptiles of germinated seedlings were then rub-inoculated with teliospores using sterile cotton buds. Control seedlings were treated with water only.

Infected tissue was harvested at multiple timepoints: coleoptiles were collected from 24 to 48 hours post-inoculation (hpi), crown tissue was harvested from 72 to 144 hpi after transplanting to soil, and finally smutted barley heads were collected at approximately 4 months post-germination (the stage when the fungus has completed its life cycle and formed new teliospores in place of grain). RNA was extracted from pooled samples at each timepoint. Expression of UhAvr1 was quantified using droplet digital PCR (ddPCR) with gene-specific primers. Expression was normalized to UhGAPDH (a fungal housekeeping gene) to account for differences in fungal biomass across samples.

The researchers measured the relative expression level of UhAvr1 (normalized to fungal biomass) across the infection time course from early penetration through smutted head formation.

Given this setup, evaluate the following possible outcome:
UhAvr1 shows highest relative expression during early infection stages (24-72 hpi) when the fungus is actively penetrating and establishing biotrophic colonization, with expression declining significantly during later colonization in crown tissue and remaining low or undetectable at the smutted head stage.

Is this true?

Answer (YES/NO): NO